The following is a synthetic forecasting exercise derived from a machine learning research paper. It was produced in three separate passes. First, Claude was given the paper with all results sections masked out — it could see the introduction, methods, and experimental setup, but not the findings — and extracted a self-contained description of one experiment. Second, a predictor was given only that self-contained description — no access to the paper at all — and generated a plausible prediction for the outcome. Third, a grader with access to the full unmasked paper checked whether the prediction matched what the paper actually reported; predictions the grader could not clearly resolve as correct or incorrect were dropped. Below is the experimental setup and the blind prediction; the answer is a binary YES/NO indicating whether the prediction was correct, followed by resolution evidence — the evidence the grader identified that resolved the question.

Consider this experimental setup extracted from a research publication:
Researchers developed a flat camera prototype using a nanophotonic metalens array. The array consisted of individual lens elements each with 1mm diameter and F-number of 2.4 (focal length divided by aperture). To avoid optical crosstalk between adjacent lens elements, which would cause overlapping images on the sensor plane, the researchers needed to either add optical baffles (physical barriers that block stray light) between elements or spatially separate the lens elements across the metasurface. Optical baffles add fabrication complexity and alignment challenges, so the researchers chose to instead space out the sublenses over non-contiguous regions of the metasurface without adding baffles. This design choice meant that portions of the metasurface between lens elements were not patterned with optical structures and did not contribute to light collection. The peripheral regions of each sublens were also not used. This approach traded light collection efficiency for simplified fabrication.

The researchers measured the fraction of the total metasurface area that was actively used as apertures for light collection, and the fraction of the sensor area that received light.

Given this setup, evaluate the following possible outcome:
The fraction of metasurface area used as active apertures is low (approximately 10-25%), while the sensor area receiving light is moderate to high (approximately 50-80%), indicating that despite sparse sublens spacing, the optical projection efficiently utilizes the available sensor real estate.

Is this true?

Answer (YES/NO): NO